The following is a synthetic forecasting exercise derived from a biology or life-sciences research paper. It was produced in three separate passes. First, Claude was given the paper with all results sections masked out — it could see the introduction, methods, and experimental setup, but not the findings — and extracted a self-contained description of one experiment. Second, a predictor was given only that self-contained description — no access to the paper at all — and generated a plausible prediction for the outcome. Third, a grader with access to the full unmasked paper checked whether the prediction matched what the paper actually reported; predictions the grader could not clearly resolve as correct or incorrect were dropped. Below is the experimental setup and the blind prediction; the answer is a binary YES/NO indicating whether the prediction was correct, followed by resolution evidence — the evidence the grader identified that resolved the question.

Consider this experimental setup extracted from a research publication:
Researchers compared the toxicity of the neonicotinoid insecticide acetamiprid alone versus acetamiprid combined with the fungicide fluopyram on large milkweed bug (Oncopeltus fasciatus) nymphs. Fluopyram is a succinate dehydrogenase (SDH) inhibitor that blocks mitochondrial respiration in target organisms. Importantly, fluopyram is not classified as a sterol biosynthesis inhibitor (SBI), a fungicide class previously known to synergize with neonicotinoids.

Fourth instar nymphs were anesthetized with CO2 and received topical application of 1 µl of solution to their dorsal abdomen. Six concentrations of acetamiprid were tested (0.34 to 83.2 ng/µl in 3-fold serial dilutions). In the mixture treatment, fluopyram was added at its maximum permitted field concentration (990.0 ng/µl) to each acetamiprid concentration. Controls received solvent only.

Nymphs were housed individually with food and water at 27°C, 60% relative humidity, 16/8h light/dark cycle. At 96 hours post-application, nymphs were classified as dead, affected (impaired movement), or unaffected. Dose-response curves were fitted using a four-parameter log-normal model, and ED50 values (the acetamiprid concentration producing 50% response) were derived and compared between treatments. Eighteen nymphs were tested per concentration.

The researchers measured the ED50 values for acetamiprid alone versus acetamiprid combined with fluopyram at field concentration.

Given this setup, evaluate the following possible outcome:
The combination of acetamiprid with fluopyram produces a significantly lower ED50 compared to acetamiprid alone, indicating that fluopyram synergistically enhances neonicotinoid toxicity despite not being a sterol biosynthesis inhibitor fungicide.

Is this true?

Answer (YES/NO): NO